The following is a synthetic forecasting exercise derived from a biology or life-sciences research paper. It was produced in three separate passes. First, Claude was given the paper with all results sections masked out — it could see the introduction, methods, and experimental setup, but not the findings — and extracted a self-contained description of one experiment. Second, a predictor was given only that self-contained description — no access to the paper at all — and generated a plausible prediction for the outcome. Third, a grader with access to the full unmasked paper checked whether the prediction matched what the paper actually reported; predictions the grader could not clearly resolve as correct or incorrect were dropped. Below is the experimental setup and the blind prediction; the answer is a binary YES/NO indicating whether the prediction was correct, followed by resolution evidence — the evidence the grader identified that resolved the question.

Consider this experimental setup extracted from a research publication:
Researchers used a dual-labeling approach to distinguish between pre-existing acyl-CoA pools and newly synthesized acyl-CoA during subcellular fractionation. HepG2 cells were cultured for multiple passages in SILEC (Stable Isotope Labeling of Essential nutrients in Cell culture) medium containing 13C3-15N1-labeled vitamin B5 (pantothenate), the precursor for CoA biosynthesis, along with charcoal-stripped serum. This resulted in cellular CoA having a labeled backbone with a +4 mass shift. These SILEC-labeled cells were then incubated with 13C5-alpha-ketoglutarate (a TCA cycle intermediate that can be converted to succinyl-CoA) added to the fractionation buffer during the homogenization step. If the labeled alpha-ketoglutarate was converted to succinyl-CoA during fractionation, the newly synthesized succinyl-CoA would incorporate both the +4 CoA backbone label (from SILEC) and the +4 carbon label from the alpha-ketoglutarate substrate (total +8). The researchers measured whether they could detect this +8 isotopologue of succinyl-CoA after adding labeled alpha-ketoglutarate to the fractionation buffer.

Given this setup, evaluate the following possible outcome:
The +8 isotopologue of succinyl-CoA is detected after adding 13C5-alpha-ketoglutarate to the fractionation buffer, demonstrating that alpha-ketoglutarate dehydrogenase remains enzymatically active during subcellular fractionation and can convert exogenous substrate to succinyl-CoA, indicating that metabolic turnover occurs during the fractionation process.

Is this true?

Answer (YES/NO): YES